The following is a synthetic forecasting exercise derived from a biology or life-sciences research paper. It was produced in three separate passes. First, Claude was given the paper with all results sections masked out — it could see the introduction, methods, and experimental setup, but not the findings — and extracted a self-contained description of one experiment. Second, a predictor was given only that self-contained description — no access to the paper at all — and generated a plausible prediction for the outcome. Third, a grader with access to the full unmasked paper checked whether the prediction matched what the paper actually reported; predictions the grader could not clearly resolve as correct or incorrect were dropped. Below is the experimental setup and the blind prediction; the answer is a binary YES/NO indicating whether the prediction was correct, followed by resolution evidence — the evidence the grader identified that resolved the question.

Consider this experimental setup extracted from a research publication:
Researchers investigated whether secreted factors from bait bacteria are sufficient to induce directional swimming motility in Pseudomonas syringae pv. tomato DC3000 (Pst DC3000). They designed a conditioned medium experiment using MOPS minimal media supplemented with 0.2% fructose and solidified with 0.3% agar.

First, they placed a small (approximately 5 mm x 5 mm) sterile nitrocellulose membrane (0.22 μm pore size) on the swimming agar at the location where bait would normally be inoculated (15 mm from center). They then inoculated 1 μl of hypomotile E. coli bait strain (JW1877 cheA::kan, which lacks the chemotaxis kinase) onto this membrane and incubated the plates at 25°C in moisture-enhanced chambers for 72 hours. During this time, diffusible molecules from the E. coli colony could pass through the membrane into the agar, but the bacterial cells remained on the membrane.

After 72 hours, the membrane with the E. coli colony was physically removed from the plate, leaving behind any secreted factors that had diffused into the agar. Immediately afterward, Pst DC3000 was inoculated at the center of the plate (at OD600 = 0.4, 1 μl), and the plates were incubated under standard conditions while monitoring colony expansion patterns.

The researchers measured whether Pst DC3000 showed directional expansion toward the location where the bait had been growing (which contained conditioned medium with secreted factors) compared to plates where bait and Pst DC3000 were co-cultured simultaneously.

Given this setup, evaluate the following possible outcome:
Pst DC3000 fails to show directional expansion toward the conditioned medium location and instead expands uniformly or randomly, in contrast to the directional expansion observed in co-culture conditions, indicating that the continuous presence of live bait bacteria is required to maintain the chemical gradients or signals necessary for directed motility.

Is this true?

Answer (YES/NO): YES